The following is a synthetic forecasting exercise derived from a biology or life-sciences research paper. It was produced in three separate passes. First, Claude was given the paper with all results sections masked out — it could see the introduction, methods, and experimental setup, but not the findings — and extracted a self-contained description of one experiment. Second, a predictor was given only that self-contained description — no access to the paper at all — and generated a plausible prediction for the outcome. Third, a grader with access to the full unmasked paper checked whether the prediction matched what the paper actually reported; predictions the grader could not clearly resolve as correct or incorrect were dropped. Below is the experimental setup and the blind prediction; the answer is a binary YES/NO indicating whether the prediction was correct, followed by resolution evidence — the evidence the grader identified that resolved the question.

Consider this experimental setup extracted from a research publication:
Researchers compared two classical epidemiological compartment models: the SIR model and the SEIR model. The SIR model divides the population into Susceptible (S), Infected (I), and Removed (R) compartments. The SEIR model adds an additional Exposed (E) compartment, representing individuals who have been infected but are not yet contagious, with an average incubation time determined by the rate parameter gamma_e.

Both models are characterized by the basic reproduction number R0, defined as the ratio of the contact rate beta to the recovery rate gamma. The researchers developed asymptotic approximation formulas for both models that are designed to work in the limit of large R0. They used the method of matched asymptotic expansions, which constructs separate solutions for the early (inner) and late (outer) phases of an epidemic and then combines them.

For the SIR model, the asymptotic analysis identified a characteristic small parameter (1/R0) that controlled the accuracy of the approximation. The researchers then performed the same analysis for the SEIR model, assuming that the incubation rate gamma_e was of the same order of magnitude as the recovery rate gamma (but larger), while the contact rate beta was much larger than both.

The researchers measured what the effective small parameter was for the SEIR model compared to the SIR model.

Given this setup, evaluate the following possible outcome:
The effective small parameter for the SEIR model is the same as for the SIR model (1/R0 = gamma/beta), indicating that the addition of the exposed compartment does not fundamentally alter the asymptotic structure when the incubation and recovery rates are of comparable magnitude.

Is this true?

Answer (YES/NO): NO